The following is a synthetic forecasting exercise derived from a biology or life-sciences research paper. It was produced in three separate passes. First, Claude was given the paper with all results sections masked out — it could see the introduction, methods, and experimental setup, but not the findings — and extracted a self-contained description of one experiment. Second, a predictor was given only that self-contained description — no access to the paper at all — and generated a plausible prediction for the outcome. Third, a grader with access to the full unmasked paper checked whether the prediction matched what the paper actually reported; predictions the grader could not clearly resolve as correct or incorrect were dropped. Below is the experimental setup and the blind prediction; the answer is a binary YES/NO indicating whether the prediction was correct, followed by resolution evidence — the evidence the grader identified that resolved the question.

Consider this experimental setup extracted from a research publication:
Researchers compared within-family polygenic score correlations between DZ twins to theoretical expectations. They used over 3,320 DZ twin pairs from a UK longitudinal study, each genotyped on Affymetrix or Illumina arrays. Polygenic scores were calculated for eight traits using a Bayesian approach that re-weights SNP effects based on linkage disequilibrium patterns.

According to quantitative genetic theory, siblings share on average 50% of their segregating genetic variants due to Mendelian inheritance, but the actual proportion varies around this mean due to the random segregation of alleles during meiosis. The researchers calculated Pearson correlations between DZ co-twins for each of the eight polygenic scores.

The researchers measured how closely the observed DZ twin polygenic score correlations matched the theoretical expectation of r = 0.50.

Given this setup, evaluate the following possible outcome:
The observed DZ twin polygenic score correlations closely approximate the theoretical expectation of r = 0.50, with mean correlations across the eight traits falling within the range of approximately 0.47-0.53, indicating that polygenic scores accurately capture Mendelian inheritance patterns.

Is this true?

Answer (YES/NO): NO